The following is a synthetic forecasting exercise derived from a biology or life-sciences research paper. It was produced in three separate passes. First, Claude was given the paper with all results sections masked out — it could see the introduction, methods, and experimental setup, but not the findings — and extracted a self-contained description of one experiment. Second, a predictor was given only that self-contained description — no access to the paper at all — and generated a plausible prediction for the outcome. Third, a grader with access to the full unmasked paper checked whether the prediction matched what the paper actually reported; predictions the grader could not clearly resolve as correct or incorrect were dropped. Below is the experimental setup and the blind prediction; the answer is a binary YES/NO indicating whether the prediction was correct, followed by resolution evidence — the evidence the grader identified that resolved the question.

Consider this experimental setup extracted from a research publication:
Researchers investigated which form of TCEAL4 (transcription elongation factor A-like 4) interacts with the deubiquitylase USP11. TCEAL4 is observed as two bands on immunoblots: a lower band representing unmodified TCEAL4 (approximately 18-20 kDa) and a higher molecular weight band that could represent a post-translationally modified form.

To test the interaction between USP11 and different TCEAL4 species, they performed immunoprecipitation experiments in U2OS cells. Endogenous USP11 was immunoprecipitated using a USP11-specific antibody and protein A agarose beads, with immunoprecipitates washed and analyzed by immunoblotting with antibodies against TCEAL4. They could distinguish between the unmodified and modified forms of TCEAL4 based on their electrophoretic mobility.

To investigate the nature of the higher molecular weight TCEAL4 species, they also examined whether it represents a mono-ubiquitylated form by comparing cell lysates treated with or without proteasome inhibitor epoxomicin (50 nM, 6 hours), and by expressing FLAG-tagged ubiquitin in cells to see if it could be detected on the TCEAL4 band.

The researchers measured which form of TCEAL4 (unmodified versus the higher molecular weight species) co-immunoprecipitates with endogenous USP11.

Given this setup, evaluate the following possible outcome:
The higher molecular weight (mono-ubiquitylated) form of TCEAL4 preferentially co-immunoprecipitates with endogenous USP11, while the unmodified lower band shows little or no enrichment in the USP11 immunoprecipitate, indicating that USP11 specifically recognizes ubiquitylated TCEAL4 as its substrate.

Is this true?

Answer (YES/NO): NO